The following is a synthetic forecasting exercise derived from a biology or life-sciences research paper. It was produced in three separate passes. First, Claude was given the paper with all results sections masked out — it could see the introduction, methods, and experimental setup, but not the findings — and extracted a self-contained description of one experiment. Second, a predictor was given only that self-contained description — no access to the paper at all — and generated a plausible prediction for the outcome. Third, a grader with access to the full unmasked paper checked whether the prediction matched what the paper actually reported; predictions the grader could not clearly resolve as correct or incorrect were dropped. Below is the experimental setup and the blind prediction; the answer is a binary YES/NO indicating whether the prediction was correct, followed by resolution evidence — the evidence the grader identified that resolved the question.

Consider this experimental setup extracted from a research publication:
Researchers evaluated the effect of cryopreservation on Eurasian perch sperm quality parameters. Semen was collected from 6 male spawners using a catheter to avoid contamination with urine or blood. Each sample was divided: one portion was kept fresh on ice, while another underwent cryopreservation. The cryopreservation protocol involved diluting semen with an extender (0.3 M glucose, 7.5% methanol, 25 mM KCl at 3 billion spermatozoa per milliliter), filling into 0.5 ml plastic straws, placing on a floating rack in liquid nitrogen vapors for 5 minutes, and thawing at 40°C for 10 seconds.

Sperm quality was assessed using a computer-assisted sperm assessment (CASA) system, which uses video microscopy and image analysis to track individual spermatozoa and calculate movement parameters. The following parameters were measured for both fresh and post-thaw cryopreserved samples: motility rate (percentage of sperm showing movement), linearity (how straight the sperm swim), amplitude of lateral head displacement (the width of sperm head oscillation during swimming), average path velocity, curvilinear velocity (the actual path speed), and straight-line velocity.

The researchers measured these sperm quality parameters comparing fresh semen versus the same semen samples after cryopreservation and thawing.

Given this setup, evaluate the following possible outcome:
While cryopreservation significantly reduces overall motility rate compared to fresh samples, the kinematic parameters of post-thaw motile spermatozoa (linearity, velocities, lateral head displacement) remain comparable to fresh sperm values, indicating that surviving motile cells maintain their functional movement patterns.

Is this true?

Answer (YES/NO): NO